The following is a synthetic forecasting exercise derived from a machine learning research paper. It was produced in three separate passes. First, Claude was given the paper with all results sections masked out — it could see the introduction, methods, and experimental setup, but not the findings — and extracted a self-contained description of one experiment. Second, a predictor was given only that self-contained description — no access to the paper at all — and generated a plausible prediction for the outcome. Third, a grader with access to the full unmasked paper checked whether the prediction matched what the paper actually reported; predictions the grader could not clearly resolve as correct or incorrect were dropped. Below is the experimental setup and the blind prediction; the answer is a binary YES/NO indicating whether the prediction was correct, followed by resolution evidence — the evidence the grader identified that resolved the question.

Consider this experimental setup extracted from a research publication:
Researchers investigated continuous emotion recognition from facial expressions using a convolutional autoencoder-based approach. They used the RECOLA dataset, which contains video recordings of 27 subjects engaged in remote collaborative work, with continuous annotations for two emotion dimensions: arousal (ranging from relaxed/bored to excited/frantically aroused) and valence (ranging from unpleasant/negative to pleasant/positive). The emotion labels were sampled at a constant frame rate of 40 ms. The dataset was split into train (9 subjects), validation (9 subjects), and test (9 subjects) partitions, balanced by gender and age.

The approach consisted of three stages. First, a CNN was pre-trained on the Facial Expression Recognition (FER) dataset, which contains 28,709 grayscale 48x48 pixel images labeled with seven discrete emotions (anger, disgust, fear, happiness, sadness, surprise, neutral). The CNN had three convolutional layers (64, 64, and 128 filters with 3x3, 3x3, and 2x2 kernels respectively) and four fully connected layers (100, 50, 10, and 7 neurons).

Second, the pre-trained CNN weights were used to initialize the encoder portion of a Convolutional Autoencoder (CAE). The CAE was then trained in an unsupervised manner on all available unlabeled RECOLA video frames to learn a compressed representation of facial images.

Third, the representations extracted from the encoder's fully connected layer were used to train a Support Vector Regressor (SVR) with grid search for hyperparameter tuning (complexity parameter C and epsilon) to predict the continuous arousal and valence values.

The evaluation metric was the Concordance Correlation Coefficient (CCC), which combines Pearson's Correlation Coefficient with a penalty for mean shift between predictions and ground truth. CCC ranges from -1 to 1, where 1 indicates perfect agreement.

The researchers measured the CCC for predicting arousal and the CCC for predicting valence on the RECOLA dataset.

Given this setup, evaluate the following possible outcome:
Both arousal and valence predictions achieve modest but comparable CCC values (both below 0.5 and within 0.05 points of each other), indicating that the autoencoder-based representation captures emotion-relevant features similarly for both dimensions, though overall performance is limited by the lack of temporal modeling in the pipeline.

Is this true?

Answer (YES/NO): NO